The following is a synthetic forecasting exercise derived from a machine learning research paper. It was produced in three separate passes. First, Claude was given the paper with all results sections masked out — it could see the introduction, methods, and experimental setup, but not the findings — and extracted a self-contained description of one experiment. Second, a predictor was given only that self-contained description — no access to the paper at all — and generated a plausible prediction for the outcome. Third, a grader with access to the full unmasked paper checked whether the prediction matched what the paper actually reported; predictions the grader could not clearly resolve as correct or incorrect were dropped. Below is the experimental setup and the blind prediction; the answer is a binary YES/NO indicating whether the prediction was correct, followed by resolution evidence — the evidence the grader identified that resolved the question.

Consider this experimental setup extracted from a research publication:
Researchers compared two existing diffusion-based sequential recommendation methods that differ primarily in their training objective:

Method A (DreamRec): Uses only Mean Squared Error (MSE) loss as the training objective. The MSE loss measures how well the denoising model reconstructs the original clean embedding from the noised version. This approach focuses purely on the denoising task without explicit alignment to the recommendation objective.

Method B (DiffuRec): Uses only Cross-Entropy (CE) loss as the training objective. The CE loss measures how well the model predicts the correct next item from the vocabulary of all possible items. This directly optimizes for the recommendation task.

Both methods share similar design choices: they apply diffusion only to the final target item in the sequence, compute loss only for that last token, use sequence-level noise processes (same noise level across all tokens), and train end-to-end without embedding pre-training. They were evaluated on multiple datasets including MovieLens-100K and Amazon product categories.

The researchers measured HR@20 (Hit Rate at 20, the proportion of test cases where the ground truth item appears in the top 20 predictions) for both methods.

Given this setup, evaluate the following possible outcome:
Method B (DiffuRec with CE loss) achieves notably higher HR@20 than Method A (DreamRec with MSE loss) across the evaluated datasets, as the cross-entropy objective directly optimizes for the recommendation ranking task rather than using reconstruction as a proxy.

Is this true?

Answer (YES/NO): YES